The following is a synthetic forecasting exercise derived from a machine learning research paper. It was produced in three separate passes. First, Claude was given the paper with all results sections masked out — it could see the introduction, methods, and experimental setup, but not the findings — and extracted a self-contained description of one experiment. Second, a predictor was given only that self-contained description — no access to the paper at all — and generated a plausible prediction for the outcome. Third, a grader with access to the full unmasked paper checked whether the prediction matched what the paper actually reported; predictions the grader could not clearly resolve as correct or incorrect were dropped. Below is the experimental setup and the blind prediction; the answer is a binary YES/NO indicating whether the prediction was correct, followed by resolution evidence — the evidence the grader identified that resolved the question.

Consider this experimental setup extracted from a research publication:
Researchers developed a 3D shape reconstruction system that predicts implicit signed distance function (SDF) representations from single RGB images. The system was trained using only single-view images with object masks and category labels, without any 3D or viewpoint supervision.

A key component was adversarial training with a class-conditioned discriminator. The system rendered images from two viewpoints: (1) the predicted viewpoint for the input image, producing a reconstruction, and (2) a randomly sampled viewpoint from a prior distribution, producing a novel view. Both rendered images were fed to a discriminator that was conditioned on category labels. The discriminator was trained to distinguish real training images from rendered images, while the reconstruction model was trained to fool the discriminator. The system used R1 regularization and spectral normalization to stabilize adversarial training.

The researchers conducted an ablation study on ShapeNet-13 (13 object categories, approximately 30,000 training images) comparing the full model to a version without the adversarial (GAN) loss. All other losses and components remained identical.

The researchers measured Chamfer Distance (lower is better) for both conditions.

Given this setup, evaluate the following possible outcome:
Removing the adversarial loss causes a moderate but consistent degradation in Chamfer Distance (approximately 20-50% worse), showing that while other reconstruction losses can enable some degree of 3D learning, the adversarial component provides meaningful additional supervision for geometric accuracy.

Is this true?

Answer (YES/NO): YES